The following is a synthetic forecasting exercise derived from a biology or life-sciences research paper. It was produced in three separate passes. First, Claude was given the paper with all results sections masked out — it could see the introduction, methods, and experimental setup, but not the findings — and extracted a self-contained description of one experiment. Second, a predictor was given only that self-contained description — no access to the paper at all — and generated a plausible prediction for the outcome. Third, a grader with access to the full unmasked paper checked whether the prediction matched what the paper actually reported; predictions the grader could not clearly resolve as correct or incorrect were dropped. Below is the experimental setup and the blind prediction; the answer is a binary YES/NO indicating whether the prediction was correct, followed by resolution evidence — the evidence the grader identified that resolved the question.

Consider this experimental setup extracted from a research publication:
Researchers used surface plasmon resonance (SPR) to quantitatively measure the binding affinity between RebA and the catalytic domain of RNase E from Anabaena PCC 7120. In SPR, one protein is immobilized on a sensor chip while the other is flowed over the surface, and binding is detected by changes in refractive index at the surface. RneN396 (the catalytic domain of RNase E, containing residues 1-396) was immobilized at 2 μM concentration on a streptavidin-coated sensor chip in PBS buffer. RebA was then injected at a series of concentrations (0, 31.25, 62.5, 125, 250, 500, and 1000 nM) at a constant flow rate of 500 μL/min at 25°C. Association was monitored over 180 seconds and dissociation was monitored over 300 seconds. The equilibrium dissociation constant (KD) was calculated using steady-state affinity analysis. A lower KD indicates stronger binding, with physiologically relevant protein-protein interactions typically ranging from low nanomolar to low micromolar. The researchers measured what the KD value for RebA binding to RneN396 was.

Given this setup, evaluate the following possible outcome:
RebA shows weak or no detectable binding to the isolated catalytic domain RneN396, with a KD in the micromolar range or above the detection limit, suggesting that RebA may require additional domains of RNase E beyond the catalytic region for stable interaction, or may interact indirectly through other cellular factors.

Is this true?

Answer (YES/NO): NO